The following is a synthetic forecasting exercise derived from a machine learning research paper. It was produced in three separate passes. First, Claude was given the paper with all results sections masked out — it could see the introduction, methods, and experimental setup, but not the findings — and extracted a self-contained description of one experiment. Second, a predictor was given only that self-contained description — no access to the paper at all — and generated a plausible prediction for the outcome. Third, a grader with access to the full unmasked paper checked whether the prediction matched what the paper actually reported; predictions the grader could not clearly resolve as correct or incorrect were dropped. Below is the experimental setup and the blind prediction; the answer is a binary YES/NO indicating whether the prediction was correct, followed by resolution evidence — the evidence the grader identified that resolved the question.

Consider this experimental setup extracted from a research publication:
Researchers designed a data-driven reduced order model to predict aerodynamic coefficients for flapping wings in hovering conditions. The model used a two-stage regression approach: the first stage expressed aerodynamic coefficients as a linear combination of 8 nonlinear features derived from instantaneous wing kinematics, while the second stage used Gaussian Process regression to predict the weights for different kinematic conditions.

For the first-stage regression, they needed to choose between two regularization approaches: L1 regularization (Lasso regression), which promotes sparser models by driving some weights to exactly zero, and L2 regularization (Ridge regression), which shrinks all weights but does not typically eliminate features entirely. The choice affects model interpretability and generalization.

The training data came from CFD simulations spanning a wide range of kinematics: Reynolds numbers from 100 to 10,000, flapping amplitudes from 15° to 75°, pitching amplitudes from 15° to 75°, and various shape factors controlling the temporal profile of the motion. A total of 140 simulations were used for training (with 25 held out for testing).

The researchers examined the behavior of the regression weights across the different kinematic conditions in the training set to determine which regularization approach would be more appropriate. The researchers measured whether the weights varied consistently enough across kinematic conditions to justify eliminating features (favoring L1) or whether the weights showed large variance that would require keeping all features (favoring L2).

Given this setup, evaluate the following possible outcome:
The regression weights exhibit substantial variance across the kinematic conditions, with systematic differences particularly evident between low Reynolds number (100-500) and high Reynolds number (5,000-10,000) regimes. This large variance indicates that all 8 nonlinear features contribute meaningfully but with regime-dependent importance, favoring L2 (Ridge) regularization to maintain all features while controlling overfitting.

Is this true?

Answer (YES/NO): NO